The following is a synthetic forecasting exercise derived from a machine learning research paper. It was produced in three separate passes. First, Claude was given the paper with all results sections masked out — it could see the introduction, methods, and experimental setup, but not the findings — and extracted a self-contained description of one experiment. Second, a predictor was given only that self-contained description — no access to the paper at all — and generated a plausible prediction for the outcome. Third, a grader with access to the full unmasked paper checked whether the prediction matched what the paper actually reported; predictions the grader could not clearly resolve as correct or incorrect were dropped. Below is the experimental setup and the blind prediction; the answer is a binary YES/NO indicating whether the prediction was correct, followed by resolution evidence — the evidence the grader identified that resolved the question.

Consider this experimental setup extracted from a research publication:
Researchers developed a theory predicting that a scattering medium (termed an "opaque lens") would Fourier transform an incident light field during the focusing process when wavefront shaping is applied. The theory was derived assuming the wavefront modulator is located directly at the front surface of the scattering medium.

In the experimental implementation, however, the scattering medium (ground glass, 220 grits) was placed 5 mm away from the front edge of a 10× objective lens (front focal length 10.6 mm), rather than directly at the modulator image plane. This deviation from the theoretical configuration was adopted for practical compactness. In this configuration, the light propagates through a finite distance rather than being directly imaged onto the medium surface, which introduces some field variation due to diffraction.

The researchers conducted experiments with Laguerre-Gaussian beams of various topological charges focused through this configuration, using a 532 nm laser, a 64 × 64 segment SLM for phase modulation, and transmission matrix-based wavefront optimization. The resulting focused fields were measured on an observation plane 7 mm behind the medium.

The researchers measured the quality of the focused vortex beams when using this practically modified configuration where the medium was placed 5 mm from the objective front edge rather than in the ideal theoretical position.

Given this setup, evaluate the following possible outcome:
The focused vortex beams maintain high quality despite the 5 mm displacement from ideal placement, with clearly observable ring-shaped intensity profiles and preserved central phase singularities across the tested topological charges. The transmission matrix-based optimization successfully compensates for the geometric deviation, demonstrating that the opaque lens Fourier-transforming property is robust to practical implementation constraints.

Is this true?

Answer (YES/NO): YES